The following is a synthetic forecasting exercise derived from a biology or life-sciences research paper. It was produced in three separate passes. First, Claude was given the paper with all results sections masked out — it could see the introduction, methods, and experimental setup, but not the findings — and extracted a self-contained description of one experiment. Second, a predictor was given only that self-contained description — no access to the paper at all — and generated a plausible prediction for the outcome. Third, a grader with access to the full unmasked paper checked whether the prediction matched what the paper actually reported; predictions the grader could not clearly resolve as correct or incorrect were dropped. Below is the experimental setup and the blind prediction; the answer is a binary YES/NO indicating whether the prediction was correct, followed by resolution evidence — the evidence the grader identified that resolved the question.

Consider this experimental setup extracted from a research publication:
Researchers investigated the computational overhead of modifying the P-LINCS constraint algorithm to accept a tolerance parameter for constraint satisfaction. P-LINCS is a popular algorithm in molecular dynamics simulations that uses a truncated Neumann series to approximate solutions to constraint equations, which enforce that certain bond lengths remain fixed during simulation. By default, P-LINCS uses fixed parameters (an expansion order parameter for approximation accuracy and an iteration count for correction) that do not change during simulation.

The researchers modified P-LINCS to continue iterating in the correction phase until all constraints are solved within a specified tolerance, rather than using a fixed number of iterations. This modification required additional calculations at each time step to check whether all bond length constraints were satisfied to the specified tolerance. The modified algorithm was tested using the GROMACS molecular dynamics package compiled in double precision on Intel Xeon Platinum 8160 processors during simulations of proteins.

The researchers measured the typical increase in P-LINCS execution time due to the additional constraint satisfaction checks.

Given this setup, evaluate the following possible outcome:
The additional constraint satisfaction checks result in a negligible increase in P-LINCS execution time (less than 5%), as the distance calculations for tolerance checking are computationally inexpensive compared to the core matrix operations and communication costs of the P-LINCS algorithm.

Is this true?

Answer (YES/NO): NO